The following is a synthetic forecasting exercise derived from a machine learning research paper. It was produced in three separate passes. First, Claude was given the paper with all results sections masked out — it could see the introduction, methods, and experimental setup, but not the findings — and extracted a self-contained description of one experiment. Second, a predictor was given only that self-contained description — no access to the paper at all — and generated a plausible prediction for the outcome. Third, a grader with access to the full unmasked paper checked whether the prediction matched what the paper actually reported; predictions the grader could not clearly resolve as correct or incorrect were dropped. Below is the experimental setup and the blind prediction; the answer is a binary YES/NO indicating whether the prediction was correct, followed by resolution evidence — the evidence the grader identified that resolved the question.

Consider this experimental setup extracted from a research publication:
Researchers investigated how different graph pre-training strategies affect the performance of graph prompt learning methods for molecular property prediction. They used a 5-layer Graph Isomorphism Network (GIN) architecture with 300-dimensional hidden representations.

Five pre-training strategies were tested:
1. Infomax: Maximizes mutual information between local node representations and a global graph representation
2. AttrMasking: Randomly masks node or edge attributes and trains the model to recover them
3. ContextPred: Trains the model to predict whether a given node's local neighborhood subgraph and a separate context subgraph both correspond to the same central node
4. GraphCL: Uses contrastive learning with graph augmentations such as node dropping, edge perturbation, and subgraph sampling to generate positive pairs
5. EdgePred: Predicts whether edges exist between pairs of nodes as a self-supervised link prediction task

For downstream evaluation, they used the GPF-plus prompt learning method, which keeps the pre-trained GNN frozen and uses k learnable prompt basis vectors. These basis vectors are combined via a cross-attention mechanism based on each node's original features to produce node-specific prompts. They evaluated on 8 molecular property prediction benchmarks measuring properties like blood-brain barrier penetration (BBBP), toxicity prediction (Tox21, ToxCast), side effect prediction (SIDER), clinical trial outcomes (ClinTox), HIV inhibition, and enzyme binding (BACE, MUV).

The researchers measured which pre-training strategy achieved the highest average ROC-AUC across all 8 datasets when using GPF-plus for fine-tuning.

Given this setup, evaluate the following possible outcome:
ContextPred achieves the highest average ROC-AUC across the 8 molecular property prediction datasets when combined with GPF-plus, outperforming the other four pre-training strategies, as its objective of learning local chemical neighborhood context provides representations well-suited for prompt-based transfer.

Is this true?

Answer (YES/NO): YES